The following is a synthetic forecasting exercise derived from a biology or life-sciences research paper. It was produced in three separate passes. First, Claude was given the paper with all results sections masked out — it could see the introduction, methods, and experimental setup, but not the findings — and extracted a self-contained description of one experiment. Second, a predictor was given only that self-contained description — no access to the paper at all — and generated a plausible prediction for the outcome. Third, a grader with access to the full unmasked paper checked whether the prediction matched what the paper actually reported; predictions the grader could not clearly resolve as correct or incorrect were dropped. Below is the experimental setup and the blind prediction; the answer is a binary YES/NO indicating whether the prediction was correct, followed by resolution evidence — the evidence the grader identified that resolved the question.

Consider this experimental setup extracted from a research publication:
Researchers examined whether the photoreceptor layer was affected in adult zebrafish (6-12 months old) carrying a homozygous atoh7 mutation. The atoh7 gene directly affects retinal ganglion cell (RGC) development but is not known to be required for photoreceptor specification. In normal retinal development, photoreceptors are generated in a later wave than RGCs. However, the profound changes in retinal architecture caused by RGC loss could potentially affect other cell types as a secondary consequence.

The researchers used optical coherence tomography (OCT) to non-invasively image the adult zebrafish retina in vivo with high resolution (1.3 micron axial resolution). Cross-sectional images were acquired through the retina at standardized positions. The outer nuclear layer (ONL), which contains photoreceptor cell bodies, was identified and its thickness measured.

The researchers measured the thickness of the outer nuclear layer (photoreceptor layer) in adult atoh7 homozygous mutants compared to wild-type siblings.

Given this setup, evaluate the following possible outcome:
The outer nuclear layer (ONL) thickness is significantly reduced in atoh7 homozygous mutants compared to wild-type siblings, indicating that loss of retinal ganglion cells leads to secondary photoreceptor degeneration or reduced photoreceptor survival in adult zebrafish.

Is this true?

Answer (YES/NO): NO